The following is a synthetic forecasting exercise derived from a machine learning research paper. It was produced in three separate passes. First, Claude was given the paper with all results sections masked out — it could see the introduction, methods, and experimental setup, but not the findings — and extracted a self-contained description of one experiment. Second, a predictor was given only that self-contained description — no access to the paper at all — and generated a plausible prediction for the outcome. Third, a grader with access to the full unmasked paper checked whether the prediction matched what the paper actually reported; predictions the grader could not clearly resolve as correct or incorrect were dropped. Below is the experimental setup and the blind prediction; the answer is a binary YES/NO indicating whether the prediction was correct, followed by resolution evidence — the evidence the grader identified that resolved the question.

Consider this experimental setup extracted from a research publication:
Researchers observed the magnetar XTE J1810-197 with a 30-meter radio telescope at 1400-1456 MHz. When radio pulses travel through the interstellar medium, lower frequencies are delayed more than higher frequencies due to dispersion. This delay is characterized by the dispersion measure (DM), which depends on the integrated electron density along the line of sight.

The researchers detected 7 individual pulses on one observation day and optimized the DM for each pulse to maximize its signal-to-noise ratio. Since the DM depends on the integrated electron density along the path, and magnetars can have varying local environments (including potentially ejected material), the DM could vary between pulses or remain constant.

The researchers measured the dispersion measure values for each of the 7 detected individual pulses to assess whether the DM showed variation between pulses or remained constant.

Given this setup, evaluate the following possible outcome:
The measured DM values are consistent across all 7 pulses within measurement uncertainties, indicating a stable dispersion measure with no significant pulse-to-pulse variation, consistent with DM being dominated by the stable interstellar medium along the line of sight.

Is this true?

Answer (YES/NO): NO